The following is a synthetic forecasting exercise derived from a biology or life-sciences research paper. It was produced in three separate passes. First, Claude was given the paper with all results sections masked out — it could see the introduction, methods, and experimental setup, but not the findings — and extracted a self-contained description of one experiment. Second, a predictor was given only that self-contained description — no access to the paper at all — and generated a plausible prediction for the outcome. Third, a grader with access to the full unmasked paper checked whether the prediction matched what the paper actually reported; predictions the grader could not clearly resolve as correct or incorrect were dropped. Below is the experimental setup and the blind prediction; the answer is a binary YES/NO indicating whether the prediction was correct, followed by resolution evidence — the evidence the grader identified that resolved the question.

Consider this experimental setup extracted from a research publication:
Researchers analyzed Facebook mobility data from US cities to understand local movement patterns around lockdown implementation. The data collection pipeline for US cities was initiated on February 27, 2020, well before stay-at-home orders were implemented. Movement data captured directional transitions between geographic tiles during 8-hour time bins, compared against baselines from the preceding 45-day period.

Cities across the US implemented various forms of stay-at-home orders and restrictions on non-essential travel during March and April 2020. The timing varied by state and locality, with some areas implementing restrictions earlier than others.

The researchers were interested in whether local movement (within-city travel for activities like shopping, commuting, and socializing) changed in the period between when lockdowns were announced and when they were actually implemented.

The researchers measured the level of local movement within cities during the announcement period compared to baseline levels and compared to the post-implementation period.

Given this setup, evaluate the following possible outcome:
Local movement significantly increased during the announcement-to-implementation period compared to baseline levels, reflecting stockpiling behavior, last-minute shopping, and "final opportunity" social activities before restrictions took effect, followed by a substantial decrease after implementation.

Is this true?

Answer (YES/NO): YES